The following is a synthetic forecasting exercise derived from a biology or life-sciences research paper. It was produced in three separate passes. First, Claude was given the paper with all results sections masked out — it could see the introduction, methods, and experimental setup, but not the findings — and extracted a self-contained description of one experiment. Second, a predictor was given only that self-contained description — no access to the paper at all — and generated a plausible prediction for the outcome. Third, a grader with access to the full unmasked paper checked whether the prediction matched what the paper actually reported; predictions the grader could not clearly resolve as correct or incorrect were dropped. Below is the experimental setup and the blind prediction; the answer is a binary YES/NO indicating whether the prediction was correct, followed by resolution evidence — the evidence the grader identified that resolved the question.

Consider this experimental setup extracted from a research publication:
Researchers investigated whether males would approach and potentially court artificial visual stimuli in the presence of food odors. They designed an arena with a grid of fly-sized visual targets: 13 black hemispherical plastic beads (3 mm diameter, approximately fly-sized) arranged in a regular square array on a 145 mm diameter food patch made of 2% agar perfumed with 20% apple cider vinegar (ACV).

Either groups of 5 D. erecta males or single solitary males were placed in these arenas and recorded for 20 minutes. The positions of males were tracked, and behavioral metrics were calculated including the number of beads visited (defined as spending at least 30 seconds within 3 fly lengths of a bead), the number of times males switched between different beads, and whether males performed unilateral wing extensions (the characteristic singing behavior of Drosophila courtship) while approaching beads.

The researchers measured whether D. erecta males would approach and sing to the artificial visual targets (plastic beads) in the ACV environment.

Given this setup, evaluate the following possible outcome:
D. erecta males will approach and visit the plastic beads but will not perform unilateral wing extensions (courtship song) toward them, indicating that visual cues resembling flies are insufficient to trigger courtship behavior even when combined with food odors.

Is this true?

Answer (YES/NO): YES